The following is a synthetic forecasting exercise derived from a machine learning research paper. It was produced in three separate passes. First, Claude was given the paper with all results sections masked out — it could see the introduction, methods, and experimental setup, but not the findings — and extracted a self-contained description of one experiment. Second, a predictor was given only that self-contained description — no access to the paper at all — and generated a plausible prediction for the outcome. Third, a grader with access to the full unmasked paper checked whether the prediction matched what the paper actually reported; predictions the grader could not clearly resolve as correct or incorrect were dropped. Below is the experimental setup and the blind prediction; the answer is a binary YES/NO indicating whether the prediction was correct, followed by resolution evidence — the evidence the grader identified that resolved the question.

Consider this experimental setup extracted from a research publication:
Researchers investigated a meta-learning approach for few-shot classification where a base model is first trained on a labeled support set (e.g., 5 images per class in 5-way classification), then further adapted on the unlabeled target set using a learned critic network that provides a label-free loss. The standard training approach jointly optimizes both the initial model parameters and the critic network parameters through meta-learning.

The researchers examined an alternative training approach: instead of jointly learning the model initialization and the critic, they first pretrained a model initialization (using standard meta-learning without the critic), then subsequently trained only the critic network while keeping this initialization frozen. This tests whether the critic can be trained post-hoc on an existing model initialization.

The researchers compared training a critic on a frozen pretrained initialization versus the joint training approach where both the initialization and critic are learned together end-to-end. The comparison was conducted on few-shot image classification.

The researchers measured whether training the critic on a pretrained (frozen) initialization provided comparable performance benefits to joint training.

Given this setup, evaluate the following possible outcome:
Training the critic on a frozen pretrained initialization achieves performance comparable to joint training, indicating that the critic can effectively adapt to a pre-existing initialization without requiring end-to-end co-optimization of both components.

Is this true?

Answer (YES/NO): NO